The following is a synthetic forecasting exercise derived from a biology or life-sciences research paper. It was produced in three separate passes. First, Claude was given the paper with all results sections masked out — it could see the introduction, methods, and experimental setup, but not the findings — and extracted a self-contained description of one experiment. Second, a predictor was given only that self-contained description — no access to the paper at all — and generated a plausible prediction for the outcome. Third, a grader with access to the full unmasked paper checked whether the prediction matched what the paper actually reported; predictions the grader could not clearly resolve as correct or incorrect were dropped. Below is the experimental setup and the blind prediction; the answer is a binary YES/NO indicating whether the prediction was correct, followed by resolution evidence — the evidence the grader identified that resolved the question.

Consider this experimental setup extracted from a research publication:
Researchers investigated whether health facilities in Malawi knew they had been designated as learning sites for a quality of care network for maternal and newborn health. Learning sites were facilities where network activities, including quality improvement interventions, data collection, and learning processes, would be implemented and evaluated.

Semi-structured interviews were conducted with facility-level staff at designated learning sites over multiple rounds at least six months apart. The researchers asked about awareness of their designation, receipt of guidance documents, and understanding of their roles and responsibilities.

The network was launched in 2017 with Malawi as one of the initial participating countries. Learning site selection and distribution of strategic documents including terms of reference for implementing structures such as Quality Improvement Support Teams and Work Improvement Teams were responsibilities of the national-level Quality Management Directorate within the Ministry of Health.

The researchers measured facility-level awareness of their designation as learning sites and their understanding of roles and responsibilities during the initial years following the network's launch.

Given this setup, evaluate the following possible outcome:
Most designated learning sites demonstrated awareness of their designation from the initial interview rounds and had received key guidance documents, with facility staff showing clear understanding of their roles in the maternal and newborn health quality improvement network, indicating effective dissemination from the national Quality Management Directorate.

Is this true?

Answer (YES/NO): NO